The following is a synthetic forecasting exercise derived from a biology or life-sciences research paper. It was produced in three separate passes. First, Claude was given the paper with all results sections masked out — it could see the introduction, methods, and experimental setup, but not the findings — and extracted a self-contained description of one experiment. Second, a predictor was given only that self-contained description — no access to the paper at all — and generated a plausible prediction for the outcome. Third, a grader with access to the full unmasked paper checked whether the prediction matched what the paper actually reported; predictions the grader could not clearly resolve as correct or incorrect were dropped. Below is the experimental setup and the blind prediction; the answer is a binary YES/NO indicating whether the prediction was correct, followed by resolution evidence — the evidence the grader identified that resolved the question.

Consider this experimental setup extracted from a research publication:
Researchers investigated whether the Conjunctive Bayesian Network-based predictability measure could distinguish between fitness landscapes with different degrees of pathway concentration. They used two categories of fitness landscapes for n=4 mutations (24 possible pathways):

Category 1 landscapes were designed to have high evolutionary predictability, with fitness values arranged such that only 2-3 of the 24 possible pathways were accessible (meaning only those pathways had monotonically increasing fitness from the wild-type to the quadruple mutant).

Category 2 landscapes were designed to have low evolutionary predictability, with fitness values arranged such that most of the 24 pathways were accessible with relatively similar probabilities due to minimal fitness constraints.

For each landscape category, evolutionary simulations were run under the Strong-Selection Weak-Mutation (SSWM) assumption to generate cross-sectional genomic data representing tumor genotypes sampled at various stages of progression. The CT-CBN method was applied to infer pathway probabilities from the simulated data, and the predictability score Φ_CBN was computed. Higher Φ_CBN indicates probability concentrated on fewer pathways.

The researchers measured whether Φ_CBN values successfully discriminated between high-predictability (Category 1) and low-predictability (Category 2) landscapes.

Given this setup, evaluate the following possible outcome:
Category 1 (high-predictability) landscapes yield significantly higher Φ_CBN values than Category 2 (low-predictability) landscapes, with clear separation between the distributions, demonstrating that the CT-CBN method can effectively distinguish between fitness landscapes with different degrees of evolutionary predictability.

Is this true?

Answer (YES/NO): YES